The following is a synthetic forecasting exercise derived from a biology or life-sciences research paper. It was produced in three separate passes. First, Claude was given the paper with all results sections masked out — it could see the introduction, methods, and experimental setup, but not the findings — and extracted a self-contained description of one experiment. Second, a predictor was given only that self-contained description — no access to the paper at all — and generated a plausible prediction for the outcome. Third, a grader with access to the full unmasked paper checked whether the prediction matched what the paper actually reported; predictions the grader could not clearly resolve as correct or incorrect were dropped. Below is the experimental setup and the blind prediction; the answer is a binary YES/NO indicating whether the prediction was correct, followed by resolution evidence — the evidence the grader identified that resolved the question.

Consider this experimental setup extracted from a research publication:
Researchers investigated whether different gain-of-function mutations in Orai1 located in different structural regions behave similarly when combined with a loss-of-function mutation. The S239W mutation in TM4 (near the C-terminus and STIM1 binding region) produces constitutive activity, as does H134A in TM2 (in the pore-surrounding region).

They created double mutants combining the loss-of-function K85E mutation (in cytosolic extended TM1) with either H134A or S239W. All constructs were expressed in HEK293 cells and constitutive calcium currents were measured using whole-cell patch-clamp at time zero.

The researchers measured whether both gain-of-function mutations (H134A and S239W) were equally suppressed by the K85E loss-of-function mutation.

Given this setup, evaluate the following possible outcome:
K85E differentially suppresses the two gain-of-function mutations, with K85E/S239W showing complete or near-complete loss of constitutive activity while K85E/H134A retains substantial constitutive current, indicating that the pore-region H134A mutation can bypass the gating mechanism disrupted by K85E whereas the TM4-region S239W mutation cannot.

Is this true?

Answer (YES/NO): NO